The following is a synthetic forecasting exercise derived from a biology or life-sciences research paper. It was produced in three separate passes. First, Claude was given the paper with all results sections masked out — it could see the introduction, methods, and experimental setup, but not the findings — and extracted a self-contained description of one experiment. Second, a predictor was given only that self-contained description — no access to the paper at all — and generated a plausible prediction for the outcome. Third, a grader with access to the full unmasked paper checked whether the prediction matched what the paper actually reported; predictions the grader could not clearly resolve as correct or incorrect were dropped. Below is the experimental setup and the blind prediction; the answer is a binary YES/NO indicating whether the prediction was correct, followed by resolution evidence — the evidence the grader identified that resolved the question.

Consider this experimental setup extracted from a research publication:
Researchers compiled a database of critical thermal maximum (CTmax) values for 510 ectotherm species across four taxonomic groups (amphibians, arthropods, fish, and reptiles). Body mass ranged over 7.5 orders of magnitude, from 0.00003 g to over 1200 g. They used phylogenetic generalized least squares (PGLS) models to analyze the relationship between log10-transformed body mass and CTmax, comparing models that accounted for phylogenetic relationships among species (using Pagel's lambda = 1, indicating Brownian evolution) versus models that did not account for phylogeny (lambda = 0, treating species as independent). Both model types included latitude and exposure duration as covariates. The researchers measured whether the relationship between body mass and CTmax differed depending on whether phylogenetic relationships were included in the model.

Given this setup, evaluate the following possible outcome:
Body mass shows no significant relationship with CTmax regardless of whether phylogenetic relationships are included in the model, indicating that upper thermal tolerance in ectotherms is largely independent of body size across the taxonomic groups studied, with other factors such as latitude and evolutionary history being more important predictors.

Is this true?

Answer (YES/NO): NO